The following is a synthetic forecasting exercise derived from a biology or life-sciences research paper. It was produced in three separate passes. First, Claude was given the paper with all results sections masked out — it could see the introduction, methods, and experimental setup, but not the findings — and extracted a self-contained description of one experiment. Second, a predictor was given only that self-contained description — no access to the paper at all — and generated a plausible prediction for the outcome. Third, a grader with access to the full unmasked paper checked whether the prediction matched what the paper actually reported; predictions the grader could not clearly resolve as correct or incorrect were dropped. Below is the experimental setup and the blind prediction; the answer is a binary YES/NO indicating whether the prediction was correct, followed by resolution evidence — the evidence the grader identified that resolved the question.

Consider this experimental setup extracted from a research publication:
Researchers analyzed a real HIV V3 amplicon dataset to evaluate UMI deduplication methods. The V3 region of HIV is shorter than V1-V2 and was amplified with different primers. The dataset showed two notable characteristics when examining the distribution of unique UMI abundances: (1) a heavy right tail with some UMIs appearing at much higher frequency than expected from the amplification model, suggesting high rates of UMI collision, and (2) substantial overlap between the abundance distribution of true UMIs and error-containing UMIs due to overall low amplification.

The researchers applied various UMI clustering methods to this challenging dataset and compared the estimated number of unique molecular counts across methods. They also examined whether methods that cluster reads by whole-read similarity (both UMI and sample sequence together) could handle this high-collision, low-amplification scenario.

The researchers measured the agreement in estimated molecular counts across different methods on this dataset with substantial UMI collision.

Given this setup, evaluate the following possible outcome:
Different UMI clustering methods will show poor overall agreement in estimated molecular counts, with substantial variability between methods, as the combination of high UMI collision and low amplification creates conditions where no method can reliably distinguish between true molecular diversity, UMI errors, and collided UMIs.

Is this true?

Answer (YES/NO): NO